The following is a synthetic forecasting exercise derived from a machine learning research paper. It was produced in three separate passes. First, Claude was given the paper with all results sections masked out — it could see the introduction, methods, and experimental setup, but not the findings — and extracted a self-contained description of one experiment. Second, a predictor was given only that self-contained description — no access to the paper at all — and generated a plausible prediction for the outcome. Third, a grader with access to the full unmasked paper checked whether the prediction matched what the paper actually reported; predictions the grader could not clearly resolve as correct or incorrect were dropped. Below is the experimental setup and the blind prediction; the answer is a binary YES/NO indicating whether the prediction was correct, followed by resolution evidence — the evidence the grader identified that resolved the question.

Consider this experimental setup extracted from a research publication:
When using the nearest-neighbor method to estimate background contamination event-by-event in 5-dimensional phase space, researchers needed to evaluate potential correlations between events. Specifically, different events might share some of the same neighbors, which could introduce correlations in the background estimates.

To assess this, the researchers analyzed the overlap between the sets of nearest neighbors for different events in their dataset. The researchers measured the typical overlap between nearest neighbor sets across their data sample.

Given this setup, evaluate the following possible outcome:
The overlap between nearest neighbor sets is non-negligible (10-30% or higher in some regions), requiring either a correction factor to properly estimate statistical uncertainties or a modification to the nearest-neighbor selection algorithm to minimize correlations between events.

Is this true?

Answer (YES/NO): NO